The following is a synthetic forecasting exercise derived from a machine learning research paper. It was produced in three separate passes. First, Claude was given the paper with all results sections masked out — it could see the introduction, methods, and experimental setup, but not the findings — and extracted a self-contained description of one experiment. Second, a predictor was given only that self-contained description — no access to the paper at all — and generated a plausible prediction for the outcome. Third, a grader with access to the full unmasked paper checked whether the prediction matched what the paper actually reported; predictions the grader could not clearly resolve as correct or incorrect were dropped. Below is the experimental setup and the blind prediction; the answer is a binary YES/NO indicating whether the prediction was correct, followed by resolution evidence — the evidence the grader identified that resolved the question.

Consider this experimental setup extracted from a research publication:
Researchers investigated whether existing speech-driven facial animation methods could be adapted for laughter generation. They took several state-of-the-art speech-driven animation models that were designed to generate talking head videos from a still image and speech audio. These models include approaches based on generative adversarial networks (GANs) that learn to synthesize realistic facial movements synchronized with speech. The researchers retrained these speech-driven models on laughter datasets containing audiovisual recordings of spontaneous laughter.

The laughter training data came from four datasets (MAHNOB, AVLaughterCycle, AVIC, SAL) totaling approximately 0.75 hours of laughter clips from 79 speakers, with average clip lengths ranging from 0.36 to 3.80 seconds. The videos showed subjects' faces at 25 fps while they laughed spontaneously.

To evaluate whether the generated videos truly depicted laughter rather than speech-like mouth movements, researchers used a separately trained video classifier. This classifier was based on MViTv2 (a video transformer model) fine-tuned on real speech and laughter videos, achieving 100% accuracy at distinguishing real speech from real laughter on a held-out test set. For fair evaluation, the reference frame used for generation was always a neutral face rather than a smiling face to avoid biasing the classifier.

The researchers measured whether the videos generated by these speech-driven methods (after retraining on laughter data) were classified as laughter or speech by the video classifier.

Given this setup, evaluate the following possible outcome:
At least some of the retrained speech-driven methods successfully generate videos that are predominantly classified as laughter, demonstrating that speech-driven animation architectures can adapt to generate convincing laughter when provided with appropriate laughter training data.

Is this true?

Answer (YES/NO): YES